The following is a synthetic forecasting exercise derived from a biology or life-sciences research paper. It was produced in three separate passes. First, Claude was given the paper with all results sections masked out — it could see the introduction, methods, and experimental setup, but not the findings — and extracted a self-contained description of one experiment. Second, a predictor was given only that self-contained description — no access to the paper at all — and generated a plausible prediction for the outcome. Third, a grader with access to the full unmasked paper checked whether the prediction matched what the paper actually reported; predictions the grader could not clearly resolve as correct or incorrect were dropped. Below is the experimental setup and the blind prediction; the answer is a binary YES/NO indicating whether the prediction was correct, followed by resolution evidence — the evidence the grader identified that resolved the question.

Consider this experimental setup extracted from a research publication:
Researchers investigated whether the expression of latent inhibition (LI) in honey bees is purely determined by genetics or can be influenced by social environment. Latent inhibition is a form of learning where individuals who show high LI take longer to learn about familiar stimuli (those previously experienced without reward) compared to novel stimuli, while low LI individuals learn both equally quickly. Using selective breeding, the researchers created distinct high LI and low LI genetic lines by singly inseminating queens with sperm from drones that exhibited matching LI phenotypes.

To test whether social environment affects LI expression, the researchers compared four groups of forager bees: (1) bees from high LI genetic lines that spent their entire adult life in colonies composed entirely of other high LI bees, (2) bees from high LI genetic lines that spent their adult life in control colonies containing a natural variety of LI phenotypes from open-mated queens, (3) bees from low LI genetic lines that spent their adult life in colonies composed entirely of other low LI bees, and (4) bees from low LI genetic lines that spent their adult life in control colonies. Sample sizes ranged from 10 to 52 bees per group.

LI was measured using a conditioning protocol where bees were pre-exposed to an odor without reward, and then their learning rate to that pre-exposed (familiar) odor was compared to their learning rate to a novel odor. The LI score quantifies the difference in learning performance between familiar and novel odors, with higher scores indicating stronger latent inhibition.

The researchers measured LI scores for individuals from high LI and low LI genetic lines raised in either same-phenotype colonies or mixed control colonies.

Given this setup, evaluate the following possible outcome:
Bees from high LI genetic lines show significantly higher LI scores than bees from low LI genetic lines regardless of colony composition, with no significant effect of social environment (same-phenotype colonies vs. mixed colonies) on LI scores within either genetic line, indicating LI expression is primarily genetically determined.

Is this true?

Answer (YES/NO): YES